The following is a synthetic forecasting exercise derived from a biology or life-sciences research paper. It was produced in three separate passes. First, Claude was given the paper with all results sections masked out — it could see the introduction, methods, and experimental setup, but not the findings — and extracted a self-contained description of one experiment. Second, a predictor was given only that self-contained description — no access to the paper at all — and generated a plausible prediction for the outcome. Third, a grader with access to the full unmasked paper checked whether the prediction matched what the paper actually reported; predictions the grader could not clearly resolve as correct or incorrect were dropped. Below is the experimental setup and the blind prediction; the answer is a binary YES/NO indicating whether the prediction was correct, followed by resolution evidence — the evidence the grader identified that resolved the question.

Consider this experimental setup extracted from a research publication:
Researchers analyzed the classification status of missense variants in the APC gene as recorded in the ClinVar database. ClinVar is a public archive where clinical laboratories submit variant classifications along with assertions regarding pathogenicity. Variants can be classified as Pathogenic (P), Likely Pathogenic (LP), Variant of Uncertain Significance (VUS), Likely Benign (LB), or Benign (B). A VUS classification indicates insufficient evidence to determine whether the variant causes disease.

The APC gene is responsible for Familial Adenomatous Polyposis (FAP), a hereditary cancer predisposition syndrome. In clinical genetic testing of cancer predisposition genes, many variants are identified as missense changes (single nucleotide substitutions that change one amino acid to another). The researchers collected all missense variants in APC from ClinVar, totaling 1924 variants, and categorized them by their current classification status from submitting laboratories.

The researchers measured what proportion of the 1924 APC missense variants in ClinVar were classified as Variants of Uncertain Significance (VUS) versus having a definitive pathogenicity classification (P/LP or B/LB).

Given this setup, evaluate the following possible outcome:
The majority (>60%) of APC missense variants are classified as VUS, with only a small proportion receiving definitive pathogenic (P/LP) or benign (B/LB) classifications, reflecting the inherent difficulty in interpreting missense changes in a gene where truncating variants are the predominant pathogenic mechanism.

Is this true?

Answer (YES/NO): YES